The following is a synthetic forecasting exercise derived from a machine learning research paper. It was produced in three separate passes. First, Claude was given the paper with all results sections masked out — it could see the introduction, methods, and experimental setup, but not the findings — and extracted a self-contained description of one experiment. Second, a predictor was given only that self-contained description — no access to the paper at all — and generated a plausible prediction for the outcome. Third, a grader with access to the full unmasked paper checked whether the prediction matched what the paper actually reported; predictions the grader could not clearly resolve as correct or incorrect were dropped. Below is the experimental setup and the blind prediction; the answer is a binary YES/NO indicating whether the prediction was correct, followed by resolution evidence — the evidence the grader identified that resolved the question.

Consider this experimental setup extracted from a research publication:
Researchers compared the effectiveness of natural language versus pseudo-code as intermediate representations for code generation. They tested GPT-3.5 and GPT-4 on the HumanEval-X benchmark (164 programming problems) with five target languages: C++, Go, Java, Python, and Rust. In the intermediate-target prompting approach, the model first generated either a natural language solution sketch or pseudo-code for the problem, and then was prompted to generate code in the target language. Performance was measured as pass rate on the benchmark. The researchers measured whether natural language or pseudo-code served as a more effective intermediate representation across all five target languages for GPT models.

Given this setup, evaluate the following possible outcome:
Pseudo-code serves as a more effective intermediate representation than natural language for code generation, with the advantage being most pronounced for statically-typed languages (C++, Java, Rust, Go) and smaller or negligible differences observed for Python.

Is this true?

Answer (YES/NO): NO